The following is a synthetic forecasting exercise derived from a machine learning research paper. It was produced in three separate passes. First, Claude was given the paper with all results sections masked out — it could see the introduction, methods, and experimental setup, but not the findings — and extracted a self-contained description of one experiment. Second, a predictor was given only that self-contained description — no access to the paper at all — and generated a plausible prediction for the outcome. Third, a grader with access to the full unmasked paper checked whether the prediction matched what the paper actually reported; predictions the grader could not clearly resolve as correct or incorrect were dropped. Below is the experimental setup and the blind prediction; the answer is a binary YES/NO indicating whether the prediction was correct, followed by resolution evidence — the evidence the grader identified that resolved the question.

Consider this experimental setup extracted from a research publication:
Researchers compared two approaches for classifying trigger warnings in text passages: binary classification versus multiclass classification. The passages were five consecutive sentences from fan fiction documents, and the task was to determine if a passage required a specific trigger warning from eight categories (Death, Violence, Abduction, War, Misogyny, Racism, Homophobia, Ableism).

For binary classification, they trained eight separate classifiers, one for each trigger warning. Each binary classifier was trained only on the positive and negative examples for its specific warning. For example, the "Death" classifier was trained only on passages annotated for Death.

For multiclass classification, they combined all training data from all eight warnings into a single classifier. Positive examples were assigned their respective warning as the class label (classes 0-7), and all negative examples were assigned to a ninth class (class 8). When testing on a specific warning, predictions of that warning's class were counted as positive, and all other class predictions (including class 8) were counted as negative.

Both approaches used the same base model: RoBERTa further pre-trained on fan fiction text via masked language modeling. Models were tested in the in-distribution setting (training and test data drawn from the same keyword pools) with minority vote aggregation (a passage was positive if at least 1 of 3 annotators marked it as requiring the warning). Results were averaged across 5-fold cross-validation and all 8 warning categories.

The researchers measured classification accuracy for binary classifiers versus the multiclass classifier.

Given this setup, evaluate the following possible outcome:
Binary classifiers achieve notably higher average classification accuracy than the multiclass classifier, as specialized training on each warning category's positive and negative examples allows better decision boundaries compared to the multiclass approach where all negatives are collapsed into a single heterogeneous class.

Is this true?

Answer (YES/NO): NO